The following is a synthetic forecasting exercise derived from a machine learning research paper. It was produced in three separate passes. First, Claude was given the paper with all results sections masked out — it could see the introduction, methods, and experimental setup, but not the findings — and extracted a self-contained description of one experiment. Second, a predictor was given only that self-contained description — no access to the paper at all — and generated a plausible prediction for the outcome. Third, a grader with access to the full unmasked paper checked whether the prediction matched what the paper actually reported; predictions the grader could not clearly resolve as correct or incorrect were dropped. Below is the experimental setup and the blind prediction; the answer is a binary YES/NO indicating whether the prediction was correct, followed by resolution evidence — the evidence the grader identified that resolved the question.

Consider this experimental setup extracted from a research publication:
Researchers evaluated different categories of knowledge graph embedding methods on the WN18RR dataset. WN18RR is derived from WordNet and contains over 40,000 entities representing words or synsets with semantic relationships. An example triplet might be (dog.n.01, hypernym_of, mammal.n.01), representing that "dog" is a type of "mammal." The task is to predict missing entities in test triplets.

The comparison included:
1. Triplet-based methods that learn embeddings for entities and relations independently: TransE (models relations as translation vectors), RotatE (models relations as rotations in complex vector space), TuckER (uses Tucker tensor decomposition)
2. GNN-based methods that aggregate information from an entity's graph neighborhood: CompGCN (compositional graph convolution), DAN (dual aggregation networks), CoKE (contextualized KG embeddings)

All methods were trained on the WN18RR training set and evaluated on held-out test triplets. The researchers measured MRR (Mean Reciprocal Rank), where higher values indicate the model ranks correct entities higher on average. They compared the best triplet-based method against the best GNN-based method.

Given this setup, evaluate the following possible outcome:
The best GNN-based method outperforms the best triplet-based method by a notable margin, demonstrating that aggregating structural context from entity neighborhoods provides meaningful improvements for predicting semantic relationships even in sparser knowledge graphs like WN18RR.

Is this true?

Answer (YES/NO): NO